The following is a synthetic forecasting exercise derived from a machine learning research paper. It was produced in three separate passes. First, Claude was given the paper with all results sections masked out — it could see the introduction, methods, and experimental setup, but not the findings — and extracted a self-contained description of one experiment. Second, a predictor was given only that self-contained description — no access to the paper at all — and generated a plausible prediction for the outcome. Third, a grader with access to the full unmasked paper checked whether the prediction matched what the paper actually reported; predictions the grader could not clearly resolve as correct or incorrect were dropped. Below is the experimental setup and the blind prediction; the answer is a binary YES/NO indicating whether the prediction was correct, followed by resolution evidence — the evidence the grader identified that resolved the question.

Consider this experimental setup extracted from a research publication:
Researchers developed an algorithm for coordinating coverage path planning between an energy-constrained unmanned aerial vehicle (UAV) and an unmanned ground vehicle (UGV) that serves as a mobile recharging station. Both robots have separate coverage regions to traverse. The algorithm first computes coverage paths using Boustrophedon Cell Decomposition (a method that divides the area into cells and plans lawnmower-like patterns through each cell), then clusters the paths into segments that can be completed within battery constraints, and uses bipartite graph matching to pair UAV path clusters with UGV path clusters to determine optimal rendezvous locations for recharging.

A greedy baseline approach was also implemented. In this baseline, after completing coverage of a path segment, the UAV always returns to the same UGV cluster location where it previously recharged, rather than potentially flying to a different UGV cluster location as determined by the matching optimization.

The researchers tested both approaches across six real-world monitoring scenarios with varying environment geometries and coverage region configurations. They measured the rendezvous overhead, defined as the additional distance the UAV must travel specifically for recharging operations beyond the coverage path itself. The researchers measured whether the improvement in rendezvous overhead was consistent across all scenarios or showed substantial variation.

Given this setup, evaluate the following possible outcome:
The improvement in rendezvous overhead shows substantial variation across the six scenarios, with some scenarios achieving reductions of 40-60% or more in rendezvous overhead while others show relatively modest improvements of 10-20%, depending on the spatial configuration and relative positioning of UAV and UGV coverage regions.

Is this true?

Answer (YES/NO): NO